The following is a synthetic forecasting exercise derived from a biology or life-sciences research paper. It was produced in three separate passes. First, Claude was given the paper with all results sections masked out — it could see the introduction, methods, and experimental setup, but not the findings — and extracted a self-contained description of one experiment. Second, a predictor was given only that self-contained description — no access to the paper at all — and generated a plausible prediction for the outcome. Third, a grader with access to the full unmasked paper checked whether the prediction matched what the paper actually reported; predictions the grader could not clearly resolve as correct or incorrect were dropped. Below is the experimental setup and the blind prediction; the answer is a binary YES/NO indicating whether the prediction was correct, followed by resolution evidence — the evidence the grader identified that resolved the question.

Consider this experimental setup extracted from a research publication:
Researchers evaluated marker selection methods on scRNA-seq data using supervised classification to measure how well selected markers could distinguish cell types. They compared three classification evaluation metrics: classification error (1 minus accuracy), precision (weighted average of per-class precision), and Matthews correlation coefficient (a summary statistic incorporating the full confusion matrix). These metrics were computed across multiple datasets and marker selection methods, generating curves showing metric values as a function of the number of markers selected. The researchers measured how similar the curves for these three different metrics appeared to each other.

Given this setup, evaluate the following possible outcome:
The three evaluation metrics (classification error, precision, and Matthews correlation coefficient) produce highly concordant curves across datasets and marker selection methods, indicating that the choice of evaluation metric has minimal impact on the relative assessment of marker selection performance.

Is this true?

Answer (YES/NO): YES